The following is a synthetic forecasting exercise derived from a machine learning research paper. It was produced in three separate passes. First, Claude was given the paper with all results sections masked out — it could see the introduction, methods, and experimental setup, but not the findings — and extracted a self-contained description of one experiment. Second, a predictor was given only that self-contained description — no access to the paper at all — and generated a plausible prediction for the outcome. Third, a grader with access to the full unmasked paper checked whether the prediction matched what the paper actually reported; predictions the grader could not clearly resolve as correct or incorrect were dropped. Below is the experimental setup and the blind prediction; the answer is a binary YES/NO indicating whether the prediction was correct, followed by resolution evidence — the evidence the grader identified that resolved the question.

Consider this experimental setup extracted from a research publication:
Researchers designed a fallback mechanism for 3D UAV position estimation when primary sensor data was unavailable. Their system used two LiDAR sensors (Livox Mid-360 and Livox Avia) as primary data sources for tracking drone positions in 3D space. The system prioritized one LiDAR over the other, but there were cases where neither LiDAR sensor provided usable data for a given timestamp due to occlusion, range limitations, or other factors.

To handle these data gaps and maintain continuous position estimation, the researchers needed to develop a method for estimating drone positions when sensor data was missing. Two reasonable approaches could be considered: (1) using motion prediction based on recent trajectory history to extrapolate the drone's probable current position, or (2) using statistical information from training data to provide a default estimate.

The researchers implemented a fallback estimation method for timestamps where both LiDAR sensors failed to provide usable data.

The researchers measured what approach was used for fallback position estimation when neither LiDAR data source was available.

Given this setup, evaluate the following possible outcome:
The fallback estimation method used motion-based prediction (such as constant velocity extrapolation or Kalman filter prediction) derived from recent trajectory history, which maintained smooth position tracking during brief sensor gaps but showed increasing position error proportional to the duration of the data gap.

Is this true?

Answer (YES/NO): NO